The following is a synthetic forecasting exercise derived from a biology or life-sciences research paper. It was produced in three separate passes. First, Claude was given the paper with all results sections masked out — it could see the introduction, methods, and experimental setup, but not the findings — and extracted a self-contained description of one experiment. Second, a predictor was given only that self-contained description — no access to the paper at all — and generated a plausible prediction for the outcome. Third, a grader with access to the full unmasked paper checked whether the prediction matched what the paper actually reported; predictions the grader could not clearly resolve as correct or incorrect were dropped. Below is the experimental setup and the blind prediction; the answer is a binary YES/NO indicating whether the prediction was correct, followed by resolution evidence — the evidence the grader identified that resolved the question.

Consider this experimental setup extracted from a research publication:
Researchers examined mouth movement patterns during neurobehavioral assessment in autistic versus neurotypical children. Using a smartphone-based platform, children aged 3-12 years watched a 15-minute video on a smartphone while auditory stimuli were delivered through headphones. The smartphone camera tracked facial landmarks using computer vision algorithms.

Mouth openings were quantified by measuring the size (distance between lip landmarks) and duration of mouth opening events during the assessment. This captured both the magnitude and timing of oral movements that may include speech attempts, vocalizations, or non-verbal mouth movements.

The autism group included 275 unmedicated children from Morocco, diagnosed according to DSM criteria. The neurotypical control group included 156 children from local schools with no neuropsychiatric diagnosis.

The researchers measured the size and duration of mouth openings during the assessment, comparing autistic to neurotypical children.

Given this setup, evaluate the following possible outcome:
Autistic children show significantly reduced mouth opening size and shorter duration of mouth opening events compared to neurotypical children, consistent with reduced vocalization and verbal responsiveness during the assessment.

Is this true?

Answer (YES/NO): NO